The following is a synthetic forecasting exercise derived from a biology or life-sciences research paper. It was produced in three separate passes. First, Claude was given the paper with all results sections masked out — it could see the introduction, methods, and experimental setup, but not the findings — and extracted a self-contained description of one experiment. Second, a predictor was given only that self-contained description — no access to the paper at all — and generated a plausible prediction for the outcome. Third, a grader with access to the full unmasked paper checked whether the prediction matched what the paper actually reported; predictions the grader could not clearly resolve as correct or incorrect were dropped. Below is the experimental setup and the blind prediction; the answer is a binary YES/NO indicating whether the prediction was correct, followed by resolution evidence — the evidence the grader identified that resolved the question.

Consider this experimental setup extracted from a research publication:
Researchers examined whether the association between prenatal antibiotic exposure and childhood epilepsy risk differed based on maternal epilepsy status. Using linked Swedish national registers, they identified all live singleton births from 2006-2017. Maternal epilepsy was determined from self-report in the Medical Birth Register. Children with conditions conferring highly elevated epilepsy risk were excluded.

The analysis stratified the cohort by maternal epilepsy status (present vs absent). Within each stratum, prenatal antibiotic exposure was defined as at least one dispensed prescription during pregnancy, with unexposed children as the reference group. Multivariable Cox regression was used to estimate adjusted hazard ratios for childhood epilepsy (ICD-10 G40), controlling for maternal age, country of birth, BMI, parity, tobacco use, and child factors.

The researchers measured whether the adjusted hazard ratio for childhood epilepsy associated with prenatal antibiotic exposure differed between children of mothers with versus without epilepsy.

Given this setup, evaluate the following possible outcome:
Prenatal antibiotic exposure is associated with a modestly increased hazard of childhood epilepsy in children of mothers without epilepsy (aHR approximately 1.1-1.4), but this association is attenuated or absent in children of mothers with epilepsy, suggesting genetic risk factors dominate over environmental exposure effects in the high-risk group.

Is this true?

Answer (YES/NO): YES